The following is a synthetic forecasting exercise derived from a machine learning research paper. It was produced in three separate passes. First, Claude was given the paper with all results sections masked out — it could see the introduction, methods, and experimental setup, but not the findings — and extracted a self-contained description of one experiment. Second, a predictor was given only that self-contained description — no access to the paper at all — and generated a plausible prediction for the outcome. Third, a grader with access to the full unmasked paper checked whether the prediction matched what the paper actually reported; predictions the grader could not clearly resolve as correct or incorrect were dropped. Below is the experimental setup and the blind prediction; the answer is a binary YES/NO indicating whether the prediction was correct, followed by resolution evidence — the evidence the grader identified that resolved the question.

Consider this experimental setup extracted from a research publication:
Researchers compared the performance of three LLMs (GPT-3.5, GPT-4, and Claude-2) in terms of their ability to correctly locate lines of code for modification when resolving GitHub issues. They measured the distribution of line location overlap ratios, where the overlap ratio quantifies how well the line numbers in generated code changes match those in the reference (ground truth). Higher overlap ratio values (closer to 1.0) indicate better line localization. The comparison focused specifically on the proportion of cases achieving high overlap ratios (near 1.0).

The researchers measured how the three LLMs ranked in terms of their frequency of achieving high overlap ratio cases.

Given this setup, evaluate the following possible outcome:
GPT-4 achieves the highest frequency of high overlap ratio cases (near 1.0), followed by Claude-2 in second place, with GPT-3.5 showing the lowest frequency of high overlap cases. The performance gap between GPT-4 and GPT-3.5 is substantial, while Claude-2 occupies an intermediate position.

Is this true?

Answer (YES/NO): NO